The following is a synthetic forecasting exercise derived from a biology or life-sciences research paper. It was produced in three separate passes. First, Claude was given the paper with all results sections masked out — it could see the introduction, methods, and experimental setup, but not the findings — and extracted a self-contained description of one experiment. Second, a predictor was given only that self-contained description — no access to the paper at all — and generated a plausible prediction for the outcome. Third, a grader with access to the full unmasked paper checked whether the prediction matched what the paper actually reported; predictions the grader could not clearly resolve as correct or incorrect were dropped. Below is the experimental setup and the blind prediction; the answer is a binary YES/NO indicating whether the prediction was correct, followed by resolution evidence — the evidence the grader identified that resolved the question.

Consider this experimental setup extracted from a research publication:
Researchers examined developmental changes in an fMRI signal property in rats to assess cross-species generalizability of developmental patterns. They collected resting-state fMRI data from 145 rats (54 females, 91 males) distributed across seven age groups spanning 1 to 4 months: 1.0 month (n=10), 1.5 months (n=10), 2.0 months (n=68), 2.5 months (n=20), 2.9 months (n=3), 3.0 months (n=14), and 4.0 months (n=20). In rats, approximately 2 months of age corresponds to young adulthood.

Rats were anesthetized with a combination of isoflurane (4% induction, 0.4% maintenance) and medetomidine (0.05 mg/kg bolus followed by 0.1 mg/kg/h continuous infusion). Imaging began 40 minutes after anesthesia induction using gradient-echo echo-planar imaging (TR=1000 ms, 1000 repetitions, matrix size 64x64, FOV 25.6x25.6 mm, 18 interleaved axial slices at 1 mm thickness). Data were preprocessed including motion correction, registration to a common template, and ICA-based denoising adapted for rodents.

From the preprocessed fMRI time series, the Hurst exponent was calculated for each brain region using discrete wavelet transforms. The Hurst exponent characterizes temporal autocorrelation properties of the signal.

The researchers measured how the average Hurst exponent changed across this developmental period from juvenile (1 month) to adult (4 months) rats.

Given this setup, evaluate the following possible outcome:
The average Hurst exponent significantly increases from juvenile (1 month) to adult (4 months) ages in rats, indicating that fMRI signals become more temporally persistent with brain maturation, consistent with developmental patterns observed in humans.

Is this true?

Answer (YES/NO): NO